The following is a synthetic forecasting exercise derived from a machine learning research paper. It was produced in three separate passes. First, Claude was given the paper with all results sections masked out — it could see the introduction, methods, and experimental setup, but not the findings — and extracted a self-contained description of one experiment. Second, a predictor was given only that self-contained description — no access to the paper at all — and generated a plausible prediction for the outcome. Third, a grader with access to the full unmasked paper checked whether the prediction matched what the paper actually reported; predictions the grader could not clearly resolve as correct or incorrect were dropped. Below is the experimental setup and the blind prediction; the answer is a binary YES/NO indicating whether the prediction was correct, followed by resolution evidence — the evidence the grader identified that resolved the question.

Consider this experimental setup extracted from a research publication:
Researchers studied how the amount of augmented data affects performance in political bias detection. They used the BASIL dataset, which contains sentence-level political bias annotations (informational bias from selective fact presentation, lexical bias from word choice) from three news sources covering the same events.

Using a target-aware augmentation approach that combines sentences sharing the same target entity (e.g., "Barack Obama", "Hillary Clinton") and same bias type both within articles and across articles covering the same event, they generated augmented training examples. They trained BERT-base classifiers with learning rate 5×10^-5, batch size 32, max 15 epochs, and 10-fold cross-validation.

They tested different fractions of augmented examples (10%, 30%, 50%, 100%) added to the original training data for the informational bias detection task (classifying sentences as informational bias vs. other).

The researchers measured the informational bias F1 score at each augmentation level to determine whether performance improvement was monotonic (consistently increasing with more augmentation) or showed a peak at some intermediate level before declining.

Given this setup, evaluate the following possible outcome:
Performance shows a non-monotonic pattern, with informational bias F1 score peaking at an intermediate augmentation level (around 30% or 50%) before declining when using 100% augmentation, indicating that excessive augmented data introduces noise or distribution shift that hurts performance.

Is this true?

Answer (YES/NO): NO